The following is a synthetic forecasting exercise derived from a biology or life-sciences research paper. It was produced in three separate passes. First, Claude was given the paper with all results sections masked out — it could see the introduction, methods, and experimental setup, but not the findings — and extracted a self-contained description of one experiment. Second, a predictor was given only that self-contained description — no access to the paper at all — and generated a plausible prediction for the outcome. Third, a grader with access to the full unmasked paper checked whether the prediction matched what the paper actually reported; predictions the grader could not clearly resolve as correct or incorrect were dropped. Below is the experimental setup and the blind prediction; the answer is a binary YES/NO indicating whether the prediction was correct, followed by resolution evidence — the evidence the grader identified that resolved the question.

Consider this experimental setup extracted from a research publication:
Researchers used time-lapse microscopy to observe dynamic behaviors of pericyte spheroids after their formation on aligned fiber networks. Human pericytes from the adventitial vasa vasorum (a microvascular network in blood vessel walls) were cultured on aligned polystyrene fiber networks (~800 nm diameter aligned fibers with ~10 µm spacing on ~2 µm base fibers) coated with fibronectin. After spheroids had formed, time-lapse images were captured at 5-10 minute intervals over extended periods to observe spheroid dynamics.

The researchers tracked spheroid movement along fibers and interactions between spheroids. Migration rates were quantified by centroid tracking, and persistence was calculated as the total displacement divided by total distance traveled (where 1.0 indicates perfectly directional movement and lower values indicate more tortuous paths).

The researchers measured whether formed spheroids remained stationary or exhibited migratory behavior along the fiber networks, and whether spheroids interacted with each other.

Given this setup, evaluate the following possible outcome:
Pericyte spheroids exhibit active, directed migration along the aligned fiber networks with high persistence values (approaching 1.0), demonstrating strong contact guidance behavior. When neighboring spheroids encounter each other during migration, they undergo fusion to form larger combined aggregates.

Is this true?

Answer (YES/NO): NO